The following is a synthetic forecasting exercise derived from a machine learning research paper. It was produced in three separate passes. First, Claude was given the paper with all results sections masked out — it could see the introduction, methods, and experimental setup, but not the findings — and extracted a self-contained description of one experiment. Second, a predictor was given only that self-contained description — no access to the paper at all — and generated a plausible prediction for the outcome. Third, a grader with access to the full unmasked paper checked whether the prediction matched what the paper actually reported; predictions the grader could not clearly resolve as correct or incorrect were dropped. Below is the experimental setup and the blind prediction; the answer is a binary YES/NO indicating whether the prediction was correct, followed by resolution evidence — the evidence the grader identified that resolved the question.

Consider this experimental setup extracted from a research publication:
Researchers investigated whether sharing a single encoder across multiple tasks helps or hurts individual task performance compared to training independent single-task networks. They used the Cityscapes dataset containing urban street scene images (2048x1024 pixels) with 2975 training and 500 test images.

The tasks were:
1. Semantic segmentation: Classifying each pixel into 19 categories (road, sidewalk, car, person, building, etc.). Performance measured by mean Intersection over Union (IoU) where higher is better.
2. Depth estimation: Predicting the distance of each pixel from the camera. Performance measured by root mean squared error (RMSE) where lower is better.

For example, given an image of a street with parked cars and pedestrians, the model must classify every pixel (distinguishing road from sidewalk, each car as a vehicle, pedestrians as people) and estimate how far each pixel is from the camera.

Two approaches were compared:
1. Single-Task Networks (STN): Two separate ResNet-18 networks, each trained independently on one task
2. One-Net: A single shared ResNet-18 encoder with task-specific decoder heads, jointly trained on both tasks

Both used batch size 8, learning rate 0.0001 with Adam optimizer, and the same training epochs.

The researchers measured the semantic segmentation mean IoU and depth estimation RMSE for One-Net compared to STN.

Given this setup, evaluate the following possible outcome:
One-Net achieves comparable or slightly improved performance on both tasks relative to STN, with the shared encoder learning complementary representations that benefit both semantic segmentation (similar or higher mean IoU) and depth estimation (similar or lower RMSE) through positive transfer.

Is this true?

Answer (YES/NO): NO